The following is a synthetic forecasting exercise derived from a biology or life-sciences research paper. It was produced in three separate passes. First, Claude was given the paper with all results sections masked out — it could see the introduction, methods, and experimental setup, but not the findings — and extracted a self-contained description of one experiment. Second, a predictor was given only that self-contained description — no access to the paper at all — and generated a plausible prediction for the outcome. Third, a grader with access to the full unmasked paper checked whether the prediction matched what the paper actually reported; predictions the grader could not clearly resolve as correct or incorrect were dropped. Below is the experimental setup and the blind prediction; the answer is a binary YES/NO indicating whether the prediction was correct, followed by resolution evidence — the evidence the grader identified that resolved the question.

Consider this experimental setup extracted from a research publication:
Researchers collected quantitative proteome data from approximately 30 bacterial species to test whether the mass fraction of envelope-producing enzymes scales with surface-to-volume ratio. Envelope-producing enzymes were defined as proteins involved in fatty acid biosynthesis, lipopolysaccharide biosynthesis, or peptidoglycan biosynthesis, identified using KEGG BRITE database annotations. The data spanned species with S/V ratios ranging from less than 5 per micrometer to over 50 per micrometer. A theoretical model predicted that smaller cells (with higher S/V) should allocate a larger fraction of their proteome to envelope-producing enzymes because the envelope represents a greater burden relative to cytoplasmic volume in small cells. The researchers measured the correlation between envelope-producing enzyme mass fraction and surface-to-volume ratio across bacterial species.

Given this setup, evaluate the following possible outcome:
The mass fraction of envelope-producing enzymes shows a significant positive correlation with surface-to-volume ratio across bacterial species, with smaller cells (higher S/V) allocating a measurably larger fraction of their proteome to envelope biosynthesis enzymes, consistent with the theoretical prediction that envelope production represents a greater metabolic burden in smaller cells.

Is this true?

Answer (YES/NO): NO